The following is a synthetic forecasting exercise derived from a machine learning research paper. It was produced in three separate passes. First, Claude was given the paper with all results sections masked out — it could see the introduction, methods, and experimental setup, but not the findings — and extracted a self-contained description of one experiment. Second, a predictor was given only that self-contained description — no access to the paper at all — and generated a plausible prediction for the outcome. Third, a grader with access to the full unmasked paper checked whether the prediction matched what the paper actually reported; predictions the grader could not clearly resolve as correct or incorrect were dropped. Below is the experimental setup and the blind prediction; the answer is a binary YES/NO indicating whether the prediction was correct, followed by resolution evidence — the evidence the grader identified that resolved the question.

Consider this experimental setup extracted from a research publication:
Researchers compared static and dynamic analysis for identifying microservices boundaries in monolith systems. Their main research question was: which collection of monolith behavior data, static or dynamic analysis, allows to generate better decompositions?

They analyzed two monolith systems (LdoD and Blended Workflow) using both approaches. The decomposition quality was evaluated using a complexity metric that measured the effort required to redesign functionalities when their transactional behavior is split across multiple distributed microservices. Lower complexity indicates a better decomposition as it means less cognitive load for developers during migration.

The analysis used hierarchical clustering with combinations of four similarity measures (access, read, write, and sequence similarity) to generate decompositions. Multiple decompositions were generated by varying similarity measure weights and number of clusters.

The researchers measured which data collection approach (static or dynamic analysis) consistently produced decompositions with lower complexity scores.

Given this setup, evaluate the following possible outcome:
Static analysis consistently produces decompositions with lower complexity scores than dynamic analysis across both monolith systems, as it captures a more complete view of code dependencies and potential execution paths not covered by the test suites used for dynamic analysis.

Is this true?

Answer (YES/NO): NO